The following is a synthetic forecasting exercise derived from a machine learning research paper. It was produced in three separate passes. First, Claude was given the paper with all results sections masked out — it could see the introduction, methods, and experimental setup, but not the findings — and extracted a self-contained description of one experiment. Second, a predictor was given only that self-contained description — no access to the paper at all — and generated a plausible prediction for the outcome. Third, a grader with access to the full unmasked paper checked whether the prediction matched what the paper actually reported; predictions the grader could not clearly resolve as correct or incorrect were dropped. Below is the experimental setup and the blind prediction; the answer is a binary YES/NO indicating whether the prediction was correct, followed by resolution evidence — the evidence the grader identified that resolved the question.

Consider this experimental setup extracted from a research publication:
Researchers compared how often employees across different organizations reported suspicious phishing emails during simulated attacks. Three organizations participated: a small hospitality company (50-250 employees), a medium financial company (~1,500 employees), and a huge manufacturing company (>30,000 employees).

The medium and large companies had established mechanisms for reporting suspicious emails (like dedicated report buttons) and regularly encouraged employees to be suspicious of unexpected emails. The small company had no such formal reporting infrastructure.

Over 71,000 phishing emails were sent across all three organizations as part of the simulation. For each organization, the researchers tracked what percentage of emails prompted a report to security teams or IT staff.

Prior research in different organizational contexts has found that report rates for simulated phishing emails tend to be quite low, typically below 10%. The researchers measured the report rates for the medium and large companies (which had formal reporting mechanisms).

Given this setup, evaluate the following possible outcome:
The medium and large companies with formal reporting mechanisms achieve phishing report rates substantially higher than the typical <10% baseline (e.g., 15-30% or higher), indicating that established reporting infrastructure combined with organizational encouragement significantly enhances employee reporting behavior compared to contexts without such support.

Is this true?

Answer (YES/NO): YES